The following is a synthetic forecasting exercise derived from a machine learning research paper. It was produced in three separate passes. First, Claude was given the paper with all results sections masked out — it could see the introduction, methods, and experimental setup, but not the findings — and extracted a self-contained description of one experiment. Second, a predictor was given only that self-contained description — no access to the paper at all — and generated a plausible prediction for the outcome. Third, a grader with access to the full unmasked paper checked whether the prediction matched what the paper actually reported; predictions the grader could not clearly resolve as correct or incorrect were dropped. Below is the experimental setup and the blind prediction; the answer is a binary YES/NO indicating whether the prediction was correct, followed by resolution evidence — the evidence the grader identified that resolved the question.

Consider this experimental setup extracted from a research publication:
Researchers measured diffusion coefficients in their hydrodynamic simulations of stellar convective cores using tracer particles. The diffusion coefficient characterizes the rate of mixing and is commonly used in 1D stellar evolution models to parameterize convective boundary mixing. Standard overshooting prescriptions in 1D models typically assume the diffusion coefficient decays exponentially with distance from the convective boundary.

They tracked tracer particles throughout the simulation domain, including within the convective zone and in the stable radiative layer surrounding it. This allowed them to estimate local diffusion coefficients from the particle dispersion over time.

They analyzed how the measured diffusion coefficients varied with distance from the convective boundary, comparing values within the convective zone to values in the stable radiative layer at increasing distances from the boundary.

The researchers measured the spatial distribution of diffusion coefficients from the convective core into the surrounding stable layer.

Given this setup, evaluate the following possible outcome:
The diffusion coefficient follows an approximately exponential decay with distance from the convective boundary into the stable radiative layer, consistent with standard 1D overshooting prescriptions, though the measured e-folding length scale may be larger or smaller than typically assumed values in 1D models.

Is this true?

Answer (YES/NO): NO